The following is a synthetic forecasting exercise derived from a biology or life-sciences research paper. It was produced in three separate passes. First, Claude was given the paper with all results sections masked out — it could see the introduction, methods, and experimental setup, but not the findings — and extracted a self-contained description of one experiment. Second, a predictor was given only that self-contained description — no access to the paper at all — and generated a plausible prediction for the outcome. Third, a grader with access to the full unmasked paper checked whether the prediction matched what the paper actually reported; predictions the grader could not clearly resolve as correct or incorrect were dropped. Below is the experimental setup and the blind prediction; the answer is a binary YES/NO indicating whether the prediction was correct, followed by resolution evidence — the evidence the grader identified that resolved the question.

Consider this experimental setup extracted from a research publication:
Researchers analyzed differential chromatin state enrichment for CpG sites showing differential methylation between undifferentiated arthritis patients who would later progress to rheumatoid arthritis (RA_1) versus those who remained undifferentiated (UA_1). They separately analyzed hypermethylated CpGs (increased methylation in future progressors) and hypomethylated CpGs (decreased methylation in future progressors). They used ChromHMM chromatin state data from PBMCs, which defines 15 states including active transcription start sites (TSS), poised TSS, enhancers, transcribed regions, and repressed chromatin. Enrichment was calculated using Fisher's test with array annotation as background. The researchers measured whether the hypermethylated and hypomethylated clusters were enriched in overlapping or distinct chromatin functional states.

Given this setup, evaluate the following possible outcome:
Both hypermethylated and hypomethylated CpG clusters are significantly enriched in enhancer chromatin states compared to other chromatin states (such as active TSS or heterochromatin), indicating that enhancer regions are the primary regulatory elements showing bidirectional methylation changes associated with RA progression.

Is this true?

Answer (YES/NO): NO